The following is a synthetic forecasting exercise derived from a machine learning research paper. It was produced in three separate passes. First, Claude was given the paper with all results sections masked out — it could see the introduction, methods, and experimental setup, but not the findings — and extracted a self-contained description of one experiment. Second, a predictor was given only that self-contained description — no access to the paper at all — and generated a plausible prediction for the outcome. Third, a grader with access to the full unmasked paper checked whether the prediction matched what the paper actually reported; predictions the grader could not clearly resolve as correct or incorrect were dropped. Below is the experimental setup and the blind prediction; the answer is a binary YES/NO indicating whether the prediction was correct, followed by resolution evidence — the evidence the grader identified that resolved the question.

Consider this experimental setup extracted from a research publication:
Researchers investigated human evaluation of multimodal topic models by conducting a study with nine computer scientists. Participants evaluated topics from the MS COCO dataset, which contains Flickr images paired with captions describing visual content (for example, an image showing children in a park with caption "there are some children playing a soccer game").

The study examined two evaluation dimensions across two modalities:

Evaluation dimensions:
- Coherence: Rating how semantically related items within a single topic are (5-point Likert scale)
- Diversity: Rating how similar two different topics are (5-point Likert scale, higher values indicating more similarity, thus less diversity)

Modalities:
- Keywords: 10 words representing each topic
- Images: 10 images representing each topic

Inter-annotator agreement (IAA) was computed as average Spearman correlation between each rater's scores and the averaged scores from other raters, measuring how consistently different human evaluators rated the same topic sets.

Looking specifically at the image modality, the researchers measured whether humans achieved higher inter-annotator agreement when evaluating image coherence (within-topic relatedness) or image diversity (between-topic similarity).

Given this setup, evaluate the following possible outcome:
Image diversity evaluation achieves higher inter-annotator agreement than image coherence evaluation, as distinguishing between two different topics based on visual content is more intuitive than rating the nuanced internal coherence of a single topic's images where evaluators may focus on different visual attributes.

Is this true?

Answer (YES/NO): YES